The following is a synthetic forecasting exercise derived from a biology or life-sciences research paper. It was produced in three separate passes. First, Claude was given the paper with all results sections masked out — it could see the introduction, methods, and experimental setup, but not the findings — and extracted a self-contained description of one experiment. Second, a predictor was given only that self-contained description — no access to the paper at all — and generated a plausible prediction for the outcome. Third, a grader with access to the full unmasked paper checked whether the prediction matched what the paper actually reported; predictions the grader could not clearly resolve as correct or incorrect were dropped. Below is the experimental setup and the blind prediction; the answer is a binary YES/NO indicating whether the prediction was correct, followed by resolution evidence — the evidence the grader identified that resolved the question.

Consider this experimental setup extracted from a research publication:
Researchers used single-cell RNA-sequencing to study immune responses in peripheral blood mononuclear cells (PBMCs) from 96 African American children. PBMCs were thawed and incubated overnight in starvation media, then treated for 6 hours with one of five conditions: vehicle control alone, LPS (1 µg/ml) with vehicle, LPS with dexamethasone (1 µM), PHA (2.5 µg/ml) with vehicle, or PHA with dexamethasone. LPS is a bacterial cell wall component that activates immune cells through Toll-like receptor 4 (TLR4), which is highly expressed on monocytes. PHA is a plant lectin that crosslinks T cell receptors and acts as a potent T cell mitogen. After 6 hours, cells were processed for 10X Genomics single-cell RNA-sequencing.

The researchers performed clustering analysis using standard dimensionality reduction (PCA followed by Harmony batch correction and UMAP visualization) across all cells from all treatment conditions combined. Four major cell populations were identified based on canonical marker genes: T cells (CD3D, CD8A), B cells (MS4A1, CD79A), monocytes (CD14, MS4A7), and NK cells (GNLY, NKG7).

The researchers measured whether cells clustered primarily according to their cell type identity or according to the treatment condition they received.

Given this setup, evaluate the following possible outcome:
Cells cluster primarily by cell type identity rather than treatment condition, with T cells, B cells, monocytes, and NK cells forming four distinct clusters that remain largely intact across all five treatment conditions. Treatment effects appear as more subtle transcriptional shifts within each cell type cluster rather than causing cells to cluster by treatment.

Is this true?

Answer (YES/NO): YES